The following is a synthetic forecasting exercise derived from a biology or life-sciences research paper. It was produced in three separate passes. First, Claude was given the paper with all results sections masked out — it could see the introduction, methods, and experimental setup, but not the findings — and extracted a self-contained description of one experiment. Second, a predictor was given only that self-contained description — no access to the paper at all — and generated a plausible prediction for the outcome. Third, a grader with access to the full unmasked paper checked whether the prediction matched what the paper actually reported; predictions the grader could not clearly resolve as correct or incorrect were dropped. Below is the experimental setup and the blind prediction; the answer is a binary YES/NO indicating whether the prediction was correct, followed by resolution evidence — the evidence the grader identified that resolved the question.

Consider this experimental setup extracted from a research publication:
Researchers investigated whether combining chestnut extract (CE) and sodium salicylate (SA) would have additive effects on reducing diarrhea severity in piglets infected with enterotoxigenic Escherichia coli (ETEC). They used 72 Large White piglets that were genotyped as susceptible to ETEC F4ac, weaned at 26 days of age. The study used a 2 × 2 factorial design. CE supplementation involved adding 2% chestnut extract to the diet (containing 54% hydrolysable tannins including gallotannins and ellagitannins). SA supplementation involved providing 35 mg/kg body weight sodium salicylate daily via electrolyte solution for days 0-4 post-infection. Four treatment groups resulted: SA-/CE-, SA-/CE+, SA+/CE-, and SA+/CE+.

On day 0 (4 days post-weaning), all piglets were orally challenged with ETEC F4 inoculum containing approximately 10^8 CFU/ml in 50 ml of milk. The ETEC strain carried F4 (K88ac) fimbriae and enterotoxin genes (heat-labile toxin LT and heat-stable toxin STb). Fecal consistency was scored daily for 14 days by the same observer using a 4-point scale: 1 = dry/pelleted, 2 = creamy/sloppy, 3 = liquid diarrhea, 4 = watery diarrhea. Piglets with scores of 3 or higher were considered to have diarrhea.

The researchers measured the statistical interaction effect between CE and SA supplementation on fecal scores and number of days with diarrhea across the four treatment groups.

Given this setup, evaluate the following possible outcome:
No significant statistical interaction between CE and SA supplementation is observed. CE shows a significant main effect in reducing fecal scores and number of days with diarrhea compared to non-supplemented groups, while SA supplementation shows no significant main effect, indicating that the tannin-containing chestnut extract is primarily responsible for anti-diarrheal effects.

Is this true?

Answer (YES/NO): YES